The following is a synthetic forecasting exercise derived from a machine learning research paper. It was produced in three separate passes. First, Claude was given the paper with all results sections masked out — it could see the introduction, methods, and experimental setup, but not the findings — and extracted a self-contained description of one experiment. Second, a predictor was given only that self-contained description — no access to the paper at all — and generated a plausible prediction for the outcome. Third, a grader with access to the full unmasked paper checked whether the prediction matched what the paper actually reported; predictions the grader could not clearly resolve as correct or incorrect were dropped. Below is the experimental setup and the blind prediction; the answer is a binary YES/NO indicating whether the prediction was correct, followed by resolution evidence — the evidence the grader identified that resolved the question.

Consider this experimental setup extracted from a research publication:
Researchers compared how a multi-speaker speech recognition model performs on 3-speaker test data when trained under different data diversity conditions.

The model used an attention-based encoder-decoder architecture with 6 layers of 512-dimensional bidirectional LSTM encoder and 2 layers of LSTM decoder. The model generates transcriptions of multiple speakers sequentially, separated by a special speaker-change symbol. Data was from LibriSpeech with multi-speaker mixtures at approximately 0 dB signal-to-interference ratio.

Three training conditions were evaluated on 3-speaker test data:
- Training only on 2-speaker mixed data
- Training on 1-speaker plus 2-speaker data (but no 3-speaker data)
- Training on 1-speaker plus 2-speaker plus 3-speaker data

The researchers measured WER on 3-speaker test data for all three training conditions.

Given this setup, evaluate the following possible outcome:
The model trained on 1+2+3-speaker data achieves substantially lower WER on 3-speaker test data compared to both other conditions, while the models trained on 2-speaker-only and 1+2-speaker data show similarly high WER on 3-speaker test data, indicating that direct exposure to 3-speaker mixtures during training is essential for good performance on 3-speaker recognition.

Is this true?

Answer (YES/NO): YES